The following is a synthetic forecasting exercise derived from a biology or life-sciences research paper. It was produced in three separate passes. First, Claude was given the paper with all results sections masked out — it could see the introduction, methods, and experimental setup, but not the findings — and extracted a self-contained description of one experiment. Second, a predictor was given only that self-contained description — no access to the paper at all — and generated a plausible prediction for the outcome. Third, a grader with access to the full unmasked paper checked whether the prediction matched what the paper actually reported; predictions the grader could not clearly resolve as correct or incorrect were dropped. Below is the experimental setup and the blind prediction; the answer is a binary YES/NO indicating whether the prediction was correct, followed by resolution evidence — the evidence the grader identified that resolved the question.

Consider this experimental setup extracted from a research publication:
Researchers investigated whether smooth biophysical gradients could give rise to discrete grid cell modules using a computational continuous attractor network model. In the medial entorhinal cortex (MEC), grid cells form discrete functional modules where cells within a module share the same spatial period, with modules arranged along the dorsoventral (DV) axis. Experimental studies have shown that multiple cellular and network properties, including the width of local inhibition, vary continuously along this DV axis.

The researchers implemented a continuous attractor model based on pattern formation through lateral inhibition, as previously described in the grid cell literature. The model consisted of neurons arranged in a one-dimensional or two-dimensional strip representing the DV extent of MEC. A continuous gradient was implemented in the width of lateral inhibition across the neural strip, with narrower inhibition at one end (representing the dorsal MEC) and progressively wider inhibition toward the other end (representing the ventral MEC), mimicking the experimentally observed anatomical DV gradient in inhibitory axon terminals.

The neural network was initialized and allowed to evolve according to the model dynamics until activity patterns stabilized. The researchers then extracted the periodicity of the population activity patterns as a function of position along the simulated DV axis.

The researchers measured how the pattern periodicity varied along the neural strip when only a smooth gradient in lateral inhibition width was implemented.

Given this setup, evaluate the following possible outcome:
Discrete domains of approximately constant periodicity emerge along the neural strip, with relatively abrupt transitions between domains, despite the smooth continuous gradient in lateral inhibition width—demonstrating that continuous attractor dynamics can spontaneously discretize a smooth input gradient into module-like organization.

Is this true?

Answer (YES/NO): NO